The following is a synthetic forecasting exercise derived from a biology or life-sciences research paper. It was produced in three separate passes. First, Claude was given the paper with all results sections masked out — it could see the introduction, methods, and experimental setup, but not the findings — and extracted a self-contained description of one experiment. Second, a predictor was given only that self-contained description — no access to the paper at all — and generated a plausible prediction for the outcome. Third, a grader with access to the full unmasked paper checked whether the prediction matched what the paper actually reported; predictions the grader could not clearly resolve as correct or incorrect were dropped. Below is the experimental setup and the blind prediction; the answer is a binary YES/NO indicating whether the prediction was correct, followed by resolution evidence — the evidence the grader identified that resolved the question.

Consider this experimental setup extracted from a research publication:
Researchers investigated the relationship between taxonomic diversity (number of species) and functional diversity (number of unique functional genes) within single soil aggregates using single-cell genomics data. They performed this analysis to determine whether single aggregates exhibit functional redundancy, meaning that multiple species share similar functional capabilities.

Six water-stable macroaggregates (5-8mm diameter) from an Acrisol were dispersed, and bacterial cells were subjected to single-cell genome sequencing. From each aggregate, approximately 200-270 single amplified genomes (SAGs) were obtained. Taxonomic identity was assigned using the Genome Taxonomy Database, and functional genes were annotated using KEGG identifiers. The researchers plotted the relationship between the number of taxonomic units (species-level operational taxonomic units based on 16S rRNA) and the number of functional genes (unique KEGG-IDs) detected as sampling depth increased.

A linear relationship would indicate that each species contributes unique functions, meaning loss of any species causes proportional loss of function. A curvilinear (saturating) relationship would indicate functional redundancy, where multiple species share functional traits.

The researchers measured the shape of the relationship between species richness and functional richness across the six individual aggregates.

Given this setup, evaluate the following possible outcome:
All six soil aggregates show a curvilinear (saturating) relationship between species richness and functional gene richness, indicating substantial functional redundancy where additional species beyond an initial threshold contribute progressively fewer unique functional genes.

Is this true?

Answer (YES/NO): YES